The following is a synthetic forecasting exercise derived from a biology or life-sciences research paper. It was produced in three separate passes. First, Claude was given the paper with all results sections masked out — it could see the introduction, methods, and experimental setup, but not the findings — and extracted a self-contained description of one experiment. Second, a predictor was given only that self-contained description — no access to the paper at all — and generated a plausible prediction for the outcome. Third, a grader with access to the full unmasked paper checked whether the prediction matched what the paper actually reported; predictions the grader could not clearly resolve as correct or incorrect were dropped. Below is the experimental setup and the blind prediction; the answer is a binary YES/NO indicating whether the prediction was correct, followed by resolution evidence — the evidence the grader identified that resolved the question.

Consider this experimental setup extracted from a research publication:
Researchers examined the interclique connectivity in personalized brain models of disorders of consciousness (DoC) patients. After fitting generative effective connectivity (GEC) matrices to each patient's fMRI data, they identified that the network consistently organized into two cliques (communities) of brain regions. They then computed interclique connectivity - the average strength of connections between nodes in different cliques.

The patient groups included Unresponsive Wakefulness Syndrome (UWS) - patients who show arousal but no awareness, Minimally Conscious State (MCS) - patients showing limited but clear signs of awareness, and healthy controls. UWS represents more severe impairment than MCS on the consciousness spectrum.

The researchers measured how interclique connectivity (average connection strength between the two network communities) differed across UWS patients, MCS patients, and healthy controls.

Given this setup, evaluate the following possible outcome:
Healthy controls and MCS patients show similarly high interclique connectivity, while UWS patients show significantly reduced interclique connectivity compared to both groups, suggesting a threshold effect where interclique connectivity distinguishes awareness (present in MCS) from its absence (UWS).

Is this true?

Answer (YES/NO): NO